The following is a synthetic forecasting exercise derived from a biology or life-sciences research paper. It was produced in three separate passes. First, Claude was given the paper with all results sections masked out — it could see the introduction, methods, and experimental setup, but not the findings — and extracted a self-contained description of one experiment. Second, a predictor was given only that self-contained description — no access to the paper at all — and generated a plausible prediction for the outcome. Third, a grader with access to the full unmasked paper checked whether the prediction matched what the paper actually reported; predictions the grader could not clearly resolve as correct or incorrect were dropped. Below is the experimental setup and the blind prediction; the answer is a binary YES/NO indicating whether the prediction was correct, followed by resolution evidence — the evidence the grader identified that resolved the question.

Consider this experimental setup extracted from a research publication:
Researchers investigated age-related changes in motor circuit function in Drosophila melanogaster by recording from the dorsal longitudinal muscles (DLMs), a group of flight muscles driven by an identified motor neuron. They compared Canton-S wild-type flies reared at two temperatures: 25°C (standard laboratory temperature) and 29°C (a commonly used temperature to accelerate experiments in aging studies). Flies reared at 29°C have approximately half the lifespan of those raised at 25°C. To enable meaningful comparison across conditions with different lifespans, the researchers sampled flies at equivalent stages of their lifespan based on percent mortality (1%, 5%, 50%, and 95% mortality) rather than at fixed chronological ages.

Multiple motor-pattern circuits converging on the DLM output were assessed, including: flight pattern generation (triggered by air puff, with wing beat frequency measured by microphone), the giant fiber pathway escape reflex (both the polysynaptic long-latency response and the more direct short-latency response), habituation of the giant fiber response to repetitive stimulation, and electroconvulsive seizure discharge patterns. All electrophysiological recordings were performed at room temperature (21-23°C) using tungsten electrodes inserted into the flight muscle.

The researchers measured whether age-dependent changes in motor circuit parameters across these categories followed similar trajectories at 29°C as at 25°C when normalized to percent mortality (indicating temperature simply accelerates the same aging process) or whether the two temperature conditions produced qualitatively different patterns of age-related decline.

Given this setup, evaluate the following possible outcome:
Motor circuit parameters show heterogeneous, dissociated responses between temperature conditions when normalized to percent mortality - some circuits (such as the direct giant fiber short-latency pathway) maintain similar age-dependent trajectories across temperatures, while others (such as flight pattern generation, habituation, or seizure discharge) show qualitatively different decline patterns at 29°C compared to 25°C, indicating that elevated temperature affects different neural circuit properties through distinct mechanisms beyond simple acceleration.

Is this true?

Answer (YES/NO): NO